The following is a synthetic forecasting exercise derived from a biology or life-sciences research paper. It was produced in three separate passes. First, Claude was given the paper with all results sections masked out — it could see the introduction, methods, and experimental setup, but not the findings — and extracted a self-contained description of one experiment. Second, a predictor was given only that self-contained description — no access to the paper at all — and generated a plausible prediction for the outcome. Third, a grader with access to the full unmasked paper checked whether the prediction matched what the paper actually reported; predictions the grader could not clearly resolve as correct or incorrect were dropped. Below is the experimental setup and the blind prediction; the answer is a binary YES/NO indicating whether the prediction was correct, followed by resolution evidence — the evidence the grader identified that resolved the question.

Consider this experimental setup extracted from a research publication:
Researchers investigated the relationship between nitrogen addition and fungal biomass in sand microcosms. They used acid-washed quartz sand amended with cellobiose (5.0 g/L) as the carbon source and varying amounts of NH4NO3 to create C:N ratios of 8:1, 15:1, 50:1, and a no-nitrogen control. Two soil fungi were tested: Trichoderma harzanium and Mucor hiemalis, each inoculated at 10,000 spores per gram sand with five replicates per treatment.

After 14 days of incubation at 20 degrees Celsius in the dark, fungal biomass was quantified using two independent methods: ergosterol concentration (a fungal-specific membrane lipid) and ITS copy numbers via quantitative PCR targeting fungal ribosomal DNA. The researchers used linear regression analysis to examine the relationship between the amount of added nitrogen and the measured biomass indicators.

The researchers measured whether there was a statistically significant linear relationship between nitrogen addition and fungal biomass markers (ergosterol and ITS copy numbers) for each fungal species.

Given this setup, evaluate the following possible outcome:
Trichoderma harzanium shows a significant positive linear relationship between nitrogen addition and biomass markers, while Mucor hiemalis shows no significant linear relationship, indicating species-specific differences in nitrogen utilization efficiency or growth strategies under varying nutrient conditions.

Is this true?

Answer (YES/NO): NO